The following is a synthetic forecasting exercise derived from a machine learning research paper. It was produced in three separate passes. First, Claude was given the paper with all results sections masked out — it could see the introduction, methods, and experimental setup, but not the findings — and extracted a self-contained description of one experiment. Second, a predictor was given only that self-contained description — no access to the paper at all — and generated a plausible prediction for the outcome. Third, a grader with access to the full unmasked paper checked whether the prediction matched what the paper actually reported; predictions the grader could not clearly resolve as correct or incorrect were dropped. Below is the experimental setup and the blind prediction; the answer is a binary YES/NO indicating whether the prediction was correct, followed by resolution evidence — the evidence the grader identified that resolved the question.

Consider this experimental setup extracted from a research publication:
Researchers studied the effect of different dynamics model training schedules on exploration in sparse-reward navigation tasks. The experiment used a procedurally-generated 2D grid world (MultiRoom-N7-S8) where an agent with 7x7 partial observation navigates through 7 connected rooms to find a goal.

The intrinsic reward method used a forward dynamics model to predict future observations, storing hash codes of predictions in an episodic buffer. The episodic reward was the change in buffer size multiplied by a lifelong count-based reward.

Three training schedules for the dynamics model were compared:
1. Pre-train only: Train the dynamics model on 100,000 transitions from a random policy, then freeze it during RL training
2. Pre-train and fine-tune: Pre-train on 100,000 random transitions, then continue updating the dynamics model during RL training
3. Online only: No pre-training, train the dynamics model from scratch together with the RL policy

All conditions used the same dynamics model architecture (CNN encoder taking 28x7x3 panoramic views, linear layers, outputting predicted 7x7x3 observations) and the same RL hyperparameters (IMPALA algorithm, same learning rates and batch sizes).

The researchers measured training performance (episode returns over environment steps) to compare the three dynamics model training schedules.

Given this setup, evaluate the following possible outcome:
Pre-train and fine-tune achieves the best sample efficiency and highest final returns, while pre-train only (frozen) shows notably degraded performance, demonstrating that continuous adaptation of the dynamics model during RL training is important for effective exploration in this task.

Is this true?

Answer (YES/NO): NO